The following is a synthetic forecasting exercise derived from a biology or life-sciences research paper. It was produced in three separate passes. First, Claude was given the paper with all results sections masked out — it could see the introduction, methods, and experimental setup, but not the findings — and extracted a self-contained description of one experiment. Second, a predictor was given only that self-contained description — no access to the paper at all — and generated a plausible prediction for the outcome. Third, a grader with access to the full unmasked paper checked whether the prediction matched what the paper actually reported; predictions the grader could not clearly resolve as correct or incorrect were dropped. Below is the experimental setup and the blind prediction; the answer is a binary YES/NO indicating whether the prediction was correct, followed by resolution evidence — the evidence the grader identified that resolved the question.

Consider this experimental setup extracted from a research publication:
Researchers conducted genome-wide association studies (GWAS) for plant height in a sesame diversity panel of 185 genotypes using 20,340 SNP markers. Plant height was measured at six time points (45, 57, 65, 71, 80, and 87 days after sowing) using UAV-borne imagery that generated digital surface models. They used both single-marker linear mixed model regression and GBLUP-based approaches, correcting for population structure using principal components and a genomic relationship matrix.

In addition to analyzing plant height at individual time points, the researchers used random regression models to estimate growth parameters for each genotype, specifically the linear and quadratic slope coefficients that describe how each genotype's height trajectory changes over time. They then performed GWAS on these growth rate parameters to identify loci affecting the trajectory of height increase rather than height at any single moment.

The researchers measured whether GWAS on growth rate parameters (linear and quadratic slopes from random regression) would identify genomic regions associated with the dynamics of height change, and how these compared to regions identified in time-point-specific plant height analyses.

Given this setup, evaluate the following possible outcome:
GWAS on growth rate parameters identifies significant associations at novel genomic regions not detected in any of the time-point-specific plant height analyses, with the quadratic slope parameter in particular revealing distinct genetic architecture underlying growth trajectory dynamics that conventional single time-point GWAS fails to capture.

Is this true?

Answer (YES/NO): NO